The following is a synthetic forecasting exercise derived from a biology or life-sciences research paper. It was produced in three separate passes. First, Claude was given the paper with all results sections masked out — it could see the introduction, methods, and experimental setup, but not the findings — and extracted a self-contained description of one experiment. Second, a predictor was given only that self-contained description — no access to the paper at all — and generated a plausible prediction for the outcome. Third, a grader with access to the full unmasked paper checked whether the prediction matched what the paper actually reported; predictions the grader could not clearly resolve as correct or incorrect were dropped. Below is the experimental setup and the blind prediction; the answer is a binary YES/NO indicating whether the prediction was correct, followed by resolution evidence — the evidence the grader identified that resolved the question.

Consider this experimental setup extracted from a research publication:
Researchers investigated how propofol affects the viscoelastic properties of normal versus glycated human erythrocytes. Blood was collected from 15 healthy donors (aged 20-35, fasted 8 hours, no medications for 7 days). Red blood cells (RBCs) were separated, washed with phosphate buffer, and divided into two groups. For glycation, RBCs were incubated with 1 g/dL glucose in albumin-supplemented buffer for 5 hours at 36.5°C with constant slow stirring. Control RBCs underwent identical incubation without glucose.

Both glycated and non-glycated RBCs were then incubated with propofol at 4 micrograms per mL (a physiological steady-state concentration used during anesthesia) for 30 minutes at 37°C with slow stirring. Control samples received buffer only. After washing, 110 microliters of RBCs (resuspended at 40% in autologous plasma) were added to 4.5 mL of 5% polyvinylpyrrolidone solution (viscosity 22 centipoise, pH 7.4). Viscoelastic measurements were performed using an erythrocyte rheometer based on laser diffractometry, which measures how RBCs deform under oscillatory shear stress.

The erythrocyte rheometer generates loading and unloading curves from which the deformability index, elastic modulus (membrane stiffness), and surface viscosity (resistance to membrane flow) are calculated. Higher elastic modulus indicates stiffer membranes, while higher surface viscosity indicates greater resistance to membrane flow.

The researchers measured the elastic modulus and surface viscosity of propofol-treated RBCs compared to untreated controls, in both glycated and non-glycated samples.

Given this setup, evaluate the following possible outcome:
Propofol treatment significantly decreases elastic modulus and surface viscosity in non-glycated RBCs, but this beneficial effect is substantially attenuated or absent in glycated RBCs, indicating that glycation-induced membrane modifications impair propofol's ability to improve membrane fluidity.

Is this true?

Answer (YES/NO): NO